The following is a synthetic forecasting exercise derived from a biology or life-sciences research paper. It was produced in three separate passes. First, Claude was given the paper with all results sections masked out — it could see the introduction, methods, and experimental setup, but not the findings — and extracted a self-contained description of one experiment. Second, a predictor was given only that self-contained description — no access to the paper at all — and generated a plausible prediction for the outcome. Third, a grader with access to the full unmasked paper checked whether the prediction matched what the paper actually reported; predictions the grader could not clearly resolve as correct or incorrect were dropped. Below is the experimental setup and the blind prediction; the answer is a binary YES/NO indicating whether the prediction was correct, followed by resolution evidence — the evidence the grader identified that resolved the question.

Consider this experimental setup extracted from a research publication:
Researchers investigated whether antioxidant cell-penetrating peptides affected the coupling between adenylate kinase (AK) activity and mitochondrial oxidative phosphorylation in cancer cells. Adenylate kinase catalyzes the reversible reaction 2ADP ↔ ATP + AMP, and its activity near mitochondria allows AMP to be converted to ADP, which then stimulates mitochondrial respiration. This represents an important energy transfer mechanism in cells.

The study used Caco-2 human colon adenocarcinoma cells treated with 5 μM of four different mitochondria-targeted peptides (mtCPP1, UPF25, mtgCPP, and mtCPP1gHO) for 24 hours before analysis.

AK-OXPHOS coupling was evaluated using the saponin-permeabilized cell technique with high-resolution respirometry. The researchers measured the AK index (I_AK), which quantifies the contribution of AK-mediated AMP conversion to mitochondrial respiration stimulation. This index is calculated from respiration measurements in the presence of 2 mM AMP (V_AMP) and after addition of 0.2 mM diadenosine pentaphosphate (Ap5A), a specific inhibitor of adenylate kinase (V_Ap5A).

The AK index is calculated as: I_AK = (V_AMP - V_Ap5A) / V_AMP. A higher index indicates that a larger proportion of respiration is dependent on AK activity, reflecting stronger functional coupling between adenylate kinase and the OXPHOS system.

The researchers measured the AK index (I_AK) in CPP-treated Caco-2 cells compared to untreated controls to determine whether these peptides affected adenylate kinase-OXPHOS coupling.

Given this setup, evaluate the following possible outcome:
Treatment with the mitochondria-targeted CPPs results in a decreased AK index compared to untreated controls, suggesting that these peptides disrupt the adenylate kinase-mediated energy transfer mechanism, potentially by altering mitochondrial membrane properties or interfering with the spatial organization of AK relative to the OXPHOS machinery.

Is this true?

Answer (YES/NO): NO